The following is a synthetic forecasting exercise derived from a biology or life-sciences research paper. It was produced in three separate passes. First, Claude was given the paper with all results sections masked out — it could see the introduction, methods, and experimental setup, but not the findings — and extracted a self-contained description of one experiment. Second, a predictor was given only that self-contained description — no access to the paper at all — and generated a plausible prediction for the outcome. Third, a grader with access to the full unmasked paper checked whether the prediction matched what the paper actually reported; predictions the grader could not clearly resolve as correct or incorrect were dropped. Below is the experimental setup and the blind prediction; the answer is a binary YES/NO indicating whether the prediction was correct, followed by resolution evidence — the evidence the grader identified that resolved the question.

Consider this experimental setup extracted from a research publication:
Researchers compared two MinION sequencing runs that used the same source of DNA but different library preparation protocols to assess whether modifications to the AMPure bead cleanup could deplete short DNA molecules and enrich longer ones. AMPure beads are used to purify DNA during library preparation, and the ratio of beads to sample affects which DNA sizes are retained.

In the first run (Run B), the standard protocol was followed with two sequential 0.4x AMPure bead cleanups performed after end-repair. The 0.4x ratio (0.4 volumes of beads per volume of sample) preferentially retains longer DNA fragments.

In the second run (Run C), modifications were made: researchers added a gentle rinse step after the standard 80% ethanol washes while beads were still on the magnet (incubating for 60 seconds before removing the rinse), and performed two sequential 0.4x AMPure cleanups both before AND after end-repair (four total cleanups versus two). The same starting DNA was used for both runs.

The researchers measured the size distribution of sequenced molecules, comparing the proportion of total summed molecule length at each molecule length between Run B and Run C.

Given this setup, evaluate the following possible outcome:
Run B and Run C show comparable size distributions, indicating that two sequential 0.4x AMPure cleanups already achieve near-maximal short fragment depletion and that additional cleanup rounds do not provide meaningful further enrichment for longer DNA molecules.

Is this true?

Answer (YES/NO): NO